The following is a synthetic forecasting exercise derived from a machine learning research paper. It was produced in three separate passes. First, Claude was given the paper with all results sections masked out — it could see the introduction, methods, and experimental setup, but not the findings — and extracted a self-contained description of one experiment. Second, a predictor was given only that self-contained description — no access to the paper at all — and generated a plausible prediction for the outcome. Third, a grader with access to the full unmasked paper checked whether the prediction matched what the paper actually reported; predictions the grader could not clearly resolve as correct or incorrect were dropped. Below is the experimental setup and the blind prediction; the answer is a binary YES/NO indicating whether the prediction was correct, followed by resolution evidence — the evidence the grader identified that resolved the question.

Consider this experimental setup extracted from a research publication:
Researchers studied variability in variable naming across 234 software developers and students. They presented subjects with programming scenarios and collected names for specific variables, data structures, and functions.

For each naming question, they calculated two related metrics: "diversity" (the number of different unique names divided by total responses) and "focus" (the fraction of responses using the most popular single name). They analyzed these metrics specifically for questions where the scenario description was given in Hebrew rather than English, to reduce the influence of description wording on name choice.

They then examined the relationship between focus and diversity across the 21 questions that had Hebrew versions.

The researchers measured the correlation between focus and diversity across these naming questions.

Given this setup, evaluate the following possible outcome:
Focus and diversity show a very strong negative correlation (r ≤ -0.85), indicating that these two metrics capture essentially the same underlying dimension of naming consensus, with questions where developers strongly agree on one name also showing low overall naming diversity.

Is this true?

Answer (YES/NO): NO